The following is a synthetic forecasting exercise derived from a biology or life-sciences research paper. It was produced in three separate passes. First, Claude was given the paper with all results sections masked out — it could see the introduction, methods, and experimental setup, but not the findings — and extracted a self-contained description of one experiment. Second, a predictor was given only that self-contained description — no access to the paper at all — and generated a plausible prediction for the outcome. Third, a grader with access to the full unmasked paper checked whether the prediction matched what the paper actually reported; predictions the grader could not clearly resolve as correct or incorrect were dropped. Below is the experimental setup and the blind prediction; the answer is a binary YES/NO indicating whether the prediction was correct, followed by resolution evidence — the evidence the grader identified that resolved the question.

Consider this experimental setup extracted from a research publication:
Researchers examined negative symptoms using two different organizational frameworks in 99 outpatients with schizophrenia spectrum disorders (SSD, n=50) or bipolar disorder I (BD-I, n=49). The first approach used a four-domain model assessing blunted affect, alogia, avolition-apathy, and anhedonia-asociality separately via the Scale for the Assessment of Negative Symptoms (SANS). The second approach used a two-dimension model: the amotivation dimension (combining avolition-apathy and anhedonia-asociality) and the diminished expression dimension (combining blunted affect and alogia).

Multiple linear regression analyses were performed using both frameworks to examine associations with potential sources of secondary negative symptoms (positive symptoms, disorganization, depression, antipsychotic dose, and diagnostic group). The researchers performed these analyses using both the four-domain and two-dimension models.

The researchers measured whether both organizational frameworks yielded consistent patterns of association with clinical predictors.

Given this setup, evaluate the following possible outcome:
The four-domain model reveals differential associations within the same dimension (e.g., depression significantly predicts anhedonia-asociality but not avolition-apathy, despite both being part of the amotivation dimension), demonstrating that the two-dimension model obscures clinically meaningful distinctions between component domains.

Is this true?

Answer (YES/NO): YES